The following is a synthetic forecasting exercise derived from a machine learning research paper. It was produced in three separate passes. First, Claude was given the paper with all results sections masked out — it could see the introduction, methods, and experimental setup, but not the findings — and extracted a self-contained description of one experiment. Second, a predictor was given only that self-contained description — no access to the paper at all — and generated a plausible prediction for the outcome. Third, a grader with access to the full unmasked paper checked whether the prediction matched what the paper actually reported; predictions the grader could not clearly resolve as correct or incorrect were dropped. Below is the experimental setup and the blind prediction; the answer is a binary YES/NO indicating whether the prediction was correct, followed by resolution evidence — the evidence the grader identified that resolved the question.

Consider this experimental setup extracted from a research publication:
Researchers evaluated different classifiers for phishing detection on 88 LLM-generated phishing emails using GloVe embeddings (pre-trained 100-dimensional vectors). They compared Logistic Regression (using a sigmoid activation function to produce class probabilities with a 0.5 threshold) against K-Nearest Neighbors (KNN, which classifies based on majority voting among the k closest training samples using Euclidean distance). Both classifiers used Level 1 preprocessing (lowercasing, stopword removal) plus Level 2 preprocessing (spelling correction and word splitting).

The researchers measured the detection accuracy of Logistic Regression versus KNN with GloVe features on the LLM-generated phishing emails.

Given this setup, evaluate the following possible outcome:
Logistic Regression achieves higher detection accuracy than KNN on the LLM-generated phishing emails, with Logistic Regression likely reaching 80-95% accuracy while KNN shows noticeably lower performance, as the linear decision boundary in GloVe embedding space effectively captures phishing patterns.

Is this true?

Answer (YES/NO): NO